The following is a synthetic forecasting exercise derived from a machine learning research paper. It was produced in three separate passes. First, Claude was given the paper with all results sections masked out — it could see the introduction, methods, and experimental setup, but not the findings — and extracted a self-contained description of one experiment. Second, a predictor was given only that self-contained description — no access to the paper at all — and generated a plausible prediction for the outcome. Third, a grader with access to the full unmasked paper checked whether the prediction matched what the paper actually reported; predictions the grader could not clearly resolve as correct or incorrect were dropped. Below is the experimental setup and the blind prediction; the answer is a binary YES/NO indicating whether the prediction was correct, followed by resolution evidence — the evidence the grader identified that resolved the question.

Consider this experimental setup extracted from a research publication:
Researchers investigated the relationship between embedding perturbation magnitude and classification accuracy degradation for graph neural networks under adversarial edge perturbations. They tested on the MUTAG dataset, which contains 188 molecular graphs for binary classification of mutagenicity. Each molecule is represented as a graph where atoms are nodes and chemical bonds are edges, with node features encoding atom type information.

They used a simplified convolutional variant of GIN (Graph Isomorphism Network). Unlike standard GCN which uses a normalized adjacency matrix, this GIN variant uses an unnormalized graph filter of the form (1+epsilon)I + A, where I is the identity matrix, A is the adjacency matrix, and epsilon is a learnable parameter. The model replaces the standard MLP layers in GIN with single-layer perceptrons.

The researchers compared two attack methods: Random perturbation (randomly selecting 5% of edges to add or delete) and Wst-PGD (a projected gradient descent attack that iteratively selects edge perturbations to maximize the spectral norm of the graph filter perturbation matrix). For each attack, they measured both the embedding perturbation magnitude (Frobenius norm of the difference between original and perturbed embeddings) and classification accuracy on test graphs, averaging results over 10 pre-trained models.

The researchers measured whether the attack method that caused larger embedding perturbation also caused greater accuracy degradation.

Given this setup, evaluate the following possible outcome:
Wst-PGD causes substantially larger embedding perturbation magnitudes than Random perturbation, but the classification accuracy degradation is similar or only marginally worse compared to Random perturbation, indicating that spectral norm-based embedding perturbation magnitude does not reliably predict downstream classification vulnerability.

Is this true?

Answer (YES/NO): NO